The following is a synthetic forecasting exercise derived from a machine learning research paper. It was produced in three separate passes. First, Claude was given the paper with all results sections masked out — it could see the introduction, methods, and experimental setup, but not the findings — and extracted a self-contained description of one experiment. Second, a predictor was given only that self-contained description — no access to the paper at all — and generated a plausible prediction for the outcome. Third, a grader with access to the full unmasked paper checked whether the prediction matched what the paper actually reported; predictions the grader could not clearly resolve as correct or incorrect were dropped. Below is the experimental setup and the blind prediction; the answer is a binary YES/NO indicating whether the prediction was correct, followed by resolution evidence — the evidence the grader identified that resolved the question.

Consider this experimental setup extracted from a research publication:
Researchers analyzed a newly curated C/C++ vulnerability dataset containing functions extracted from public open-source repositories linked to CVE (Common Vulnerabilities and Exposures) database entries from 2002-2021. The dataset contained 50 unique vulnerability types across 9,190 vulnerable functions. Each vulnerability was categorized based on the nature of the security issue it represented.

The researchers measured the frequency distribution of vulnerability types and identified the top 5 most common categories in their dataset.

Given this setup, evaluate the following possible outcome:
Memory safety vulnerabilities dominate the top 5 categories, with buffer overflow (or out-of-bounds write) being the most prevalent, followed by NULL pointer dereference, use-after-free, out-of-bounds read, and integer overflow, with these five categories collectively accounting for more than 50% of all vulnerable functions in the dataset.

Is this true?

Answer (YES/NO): NO